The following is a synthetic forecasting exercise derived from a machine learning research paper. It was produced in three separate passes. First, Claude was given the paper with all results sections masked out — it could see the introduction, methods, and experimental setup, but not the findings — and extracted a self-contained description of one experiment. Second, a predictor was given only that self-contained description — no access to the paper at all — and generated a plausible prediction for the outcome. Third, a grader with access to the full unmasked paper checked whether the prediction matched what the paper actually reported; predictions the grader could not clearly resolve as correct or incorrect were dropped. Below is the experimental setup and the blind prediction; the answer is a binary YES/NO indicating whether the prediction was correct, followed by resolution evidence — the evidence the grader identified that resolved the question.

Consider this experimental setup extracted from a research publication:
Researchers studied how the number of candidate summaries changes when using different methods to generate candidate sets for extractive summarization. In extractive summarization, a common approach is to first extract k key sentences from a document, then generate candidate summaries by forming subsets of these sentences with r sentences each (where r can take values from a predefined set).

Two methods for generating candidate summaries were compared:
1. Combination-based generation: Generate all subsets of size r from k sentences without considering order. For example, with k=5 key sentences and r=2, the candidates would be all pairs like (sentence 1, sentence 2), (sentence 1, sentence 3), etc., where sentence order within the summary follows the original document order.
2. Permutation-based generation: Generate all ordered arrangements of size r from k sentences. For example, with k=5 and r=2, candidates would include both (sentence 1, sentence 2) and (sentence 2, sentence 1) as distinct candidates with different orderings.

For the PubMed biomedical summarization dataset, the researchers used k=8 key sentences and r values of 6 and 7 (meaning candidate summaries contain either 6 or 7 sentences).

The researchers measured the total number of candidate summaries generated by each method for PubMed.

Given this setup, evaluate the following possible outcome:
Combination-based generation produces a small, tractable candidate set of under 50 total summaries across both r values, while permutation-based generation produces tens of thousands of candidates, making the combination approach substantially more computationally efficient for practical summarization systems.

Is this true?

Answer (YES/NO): YES